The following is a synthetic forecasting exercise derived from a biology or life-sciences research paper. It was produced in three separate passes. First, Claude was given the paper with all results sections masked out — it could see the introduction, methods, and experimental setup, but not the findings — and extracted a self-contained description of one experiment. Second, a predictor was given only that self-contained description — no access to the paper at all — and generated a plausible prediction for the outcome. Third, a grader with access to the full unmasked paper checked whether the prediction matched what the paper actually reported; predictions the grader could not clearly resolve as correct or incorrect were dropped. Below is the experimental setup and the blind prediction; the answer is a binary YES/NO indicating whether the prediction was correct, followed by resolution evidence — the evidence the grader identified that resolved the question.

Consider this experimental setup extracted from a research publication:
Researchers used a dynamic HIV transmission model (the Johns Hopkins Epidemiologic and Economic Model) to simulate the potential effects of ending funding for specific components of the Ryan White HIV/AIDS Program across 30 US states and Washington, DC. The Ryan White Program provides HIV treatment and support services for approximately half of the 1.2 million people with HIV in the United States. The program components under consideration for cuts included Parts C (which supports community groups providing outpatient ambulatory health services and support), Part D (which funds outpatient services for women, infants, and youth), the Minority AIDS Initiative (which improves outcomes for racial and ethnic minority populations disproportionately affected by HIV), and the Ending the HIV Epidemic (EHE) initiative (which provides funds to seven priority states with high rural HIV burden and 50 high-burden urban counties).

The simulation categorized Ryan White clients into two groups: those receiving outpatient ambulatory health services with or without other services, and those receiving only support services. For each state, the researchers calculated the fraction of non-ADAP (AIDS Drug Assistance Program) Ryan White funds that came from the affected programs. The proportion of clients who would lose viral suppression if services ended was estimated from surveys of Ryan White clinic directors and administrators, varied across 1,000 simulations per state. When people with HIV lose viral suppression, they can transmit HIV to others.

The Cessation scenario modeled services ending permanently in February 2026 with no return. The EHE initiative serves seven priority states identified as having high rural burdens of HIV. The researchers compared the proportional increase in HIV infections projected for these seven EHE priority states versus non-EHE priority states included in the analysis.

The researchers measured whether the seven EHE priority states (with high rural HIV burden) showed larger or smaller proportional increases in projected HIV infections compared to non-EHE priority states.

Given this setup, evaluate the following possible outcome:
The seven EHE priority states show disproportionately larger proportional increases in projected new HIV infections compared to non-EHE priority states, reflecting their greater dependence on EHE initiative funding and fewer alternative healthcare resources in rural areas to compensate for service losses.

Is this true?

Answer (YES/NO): YES